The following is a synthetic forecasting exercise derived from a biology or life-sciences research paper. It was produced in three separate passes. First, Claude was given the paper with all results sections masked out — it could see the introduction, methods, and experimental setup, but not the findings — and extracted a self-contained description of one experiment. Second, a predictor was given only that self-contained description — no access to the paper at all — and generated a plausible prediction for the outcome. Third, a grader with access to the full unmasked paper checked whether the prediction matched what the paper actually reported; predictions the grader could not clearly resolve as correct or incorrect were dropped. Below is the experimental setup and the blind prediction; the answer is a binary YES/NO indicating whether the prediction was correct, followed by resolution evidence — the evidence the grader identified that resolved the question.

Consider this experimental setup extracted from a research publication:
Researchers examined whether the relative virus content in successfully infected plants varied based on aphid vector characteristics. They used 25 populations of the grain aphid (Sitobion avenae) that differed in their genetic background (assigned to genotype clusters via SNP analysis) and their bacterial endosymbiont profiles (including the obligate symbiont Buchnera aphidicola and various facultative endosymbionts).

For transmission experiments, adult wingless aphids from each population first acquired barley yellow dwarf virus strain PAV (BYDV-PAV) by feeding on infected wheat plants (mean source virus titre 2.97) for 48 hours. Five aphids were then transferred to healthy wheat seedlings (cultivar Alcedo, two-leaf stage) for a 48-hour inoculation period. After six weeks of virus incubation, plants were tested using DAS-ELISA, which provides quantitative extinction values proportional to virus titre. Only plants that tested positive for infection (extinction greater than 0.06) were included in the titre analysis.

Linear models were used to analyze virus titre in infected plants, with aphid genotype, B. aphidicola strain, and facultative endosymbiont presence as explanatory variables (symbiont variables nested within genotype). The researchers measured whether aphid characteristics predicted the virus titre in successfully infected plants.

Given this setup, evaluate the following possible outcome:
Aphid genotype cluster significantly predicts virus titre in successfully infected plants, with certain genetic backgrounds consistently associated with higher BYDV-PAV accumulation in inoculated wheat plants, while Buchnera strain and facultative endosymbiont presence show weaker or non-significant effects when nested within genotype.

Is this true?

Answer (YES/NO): NO